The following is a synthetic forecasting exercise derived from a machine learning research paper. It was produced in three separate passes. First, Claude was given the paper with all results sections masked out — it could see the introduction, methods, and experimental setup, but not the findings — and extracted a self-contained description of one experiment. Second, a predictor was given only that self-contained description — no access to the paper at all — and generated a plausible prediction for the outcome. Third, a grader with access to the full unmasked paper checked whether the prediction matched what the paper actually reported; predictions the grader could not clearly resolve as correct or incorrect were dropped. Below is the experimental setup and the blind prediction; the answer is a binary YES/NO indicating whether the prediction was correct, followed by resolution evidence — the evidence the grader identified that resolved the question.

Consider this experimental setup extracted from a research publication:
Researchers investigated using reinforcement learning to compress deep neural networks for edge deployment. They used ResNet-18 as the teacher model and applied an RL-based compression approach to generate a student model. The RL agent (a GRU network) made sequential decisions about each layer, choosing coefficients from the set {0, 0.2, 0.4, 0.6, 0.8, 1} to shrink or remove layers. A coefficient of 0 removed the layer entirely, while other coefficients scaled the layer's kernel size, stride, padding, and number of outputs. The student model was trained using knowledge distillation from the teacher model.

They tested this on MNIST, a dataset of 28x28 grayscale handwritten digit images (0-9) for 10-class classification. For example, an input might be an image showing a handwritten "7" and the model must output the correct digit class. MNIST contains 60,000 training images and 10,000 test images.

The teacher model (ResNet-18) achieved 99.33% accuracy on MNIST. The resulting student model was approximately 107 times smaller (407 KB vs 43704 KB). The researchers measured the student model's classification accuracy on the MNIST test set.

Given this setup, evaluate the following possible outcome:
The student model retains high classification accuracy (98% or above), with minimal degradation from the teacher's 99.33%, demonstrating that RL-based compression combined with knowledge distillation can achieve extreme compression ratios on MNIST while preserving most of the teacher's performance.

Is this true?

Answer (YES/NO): NO